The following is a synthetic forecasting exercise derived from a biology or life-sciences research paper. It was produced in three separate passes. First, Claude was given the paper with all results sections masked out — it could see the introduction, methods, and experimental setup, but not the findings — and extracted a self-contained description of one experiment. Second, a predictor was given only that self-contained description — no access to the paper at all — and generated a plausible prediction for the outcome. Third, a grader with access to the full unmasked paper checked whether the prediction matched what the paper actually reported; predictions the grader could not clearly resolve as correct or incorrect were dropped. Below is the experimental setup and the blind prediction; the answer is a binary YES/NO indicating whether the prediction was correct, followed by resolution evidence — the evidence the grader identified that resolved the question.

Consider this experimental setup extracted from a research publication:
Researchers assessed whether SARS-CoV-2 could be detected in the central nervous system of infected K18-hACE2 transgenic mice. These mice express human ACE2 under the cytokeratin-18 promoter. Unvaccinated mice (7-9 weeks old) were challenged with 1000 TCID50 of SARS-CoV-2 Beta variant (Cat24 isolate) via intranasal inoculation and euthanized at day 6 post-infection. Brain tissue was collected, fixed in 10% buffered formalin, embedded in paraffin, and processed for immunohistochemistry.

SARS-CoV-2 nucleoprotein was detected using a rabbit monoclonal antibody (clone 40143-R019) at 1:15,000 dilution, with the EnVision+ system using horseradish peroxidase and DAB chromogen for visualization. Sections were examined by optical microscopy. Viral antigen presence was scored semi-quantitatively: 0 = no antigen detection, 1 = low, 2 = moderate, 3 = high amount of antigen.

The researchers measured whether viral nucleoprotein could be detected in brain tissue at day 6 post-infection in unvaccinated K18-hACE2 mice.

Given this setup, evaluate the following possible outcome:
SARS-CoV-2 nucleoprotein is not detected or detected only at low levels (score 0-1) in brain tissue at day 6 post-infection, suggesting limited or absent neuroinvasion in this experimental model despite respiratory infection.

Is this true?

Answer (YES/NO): NO